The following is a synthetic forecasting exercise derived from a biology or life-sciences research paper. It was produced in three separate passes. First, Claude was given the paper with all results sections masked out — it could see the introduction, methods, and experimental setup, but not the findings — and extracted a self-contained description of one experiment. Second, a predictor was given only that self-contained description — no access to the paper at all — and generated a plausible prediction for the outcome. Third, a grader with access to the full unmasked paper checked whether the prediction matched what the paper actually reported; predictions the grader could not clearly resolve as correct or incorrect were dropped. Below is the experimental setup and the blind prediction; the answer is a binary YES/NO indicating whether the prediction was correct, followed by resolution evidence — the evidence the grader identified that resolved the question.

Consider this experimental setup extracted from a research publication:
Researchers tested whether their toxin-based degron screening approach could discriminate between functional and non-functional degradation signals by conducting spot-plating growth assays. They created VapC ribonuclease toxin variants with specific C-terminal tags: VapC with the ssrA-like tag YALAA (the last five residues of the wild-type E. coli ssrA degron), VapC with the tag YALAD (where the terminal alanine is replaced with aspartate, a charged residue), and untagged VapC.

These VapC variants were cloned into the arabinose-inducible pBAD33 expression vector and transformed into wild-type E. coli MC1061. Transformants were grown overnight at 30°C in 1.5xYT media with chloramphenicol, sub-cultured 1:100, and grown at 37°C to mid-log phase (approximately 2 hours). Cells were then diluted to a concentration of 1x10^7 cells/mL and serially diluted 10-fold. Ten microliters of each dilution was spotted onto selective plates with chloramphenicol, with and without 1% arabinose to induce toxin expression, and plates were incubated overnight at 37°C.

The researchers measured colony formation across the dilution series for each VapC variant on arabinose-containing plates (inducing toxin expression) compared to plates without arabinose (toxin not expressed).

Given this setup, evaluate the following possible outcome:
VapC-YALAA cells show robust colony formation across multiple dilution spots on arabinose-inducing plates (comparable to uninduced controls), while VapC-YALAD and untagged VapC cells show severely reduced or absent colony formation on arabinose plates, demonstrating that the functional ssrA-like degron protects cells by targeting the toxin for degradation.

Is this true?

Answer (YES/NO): YES